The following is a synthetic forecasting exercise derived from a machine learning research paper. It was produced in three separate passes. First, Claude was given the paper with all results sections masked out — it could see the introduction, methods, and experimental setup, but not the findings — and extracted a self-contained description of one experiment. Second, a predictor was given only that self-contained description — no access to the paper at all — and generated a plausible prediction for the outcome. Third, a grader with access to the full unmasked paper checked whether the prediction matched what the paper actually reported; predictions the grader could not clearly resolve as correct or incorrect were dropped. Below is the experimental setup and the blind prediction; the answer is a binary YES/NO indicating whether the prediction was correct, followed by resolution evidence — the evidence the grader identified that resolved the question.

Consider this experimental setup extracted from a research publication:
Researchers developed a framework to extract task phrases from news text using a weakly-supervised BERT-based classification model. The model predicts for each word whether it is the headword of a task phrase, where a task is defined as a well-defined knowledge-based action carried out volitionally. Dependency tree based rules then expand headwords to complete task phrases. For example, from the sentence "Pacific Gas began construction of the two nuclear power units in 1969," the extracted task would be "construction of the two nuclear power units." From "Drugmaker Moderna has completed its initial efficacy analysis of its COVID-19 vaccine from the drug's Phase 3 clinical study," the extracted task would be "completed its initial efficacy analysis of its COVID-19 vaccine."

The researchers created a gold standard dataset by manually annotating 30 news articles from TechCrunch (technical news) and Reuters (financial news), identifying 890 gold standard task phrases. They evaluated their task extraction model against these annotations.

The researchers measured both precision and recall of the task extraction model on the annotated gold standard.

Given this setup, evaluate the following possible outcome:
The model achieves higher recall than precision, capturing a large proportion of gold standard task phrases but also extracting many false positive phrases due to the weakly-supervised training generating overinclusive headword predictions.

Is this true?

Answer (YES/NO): NO